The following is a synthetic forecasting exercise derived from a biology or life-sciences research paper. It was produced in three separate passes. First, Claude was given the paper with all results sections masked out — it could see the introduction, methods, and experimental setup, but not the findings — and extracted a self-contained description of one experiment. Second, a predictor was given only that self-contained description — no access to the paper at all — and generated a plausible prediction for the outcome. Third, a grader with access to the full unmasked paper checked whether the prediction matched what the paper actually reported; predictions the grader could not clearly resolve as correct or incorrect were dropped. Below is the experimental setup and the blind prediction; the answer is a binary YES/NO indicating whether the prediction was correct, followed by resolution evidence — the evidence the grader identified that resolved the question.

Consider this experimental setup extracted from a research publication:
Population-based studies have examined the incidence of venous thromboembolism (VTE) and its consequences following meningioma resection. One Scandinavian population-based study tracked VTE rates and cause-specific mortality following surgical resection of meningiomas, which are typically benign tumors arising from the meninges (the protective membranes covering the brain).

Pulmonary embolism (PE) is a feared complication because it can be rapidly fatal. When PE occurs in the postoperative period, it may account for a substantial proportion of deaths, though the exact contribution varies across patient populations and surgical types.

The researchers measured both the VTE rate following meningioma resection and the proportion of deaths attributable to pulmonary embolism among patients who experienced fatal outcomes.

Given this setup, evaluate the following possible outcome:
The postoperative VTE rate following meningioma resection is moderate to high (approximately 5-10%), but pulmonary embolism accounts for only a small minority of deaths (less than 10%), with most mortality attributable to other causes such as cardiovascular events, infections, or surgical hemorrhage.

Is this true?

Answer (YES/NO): NO